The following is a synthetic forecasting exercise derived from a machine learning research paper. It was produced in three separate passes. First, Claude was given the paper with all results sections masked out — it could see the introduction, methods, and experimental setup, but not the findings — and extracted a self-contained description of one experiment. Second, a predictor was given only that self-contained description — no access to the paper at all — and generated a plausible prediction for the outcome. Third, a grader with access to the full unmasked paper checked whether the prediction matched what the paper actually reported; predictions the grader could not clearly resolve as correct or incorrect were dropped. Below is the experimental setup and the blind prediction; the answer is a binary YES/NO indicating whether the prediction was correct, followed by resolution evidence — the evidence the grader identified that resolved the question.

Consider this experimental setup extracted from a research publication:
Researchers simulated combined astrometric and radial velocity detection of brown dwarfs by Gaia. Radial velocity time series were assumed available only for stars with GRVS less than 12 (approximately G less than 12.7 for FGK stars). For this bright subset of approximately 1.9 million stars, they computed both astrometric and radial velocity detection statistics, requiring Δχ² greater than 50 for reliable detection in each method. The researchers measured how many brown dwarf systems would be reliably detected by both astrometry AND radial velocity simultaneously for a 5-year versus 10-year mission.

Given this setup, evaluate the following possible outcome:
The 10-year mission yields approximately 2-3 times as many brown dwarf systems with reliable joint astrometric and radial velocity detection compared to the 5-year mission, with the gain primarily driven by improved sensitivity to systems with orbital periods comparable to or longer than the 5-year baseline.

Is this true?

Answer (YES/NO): YES